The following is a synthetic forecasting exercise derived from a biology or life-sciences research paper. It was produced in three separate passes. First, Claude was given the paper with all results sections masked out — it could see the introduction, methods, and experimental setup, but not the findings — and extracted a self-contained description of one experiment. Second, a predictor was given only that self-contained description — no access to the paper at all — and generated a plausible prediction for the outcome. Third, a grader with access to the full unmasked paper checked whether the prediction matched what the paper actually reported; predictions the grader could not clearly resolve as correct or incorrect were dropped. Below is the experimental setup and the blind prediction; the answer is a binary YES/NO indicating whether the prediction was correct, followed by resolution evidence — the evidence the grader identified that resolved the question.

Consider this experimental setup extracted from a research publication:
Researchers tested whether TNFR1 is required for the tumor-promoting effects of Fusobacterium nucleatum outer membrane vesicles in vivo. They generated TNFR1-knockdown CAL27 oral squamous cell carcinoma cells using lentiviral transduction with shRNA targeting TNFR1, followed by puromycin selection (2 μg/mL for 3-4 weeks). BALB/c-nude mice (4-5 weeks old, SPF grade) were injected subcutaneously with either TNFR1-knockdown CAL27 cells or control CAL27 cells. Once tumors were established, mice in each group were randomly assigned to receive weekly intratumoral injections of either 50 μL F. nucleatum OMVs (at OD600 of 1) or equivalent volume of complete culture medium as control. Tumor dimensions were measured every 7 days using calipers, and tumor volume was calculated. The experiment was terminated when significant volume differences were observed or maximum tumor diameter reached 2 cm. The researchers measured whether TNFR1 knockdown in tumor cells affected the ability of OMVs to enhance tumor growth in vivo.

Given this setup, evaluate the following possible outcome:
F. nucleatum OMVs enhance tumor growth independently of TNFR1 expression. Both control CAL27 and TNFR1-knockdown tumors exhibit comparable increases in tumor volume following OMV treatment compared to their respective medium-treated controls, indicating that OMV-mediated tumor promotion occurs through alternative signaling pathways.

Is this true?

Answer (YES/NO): NO